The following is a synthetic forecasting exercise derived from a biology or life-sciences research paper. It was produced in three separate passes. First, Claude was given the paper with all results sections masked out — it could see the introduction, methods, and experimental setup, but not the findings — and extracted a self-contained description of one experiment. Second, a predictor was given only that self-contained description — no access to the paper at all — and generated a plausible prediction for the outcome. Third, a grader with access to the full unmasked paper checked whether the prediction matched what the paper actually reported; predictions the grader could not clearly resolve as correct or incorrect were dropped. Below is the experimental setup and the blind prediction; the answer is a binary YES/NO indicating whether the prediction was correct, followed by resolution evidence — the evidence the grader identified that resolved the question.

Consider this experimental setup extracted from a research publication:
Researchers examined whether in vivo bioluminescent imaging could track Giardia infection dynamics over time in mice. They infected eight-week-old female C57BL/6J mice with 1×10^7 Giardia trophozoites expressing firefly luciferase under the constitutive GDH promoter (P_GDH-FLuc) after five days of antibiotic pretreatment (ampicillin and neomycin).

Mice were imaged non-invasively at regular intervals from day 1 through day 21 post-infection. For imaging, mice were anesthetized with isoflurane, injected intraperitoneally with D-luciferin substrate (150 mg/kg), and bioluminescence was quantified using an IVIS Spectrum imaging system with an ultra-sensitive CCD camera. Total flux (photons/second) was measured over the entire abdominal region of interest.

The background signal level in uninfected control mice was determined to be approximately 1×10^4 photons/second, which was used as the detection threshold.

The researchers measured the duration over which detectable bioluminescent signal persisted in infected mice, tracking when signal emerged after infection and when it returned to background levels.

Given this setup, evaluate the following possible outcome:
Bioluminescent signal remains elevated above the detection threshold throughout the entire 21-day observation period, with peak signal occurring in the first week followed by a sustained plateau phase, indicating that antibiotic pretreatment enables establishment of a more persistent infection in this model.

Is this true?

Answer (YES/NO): NO